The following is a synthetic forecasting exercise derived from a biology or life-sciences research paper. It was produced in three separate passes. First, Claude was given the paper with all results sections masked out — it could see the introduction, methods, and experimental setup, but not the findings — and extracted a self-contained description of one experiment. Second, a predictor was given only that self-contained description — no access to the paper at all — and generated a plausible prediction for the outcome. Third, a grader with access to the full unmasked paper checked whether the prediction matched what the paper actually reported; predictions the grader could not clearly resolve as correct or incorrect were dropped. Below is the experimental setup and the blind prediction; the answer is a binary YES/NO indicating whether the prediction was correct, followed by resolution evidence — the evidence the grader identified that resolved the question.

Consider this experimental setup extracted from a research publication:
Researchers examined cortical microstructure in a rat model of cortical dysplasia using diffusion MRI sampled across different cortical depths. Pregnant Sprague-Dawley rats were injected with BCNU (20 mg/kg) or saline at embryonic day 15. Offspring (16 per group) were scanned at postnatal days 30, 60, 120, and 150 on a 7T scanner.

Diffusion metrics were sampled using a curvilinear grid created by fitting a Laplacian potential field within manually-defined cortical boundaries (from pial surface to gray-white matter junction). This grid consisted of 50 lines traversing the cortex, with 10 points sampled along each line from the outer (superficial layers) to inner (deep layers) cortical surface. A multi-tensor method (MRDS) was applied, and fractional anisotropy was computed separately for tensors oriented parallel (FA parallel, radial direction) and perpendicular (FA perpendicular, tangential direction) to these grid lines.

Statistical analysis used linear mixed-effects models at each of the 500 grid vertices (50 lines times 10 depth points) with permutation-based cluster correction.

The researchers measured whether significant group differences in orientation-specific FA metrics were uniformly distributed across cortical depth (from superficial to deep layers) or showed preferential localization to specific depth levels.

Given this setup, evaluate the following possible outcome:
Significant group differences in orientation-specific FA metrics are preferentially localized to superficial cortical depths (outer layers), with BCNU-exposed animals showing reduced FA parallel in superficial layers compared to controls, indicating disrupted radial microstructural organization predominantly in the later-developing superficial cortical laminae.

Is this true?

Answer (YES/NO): NO